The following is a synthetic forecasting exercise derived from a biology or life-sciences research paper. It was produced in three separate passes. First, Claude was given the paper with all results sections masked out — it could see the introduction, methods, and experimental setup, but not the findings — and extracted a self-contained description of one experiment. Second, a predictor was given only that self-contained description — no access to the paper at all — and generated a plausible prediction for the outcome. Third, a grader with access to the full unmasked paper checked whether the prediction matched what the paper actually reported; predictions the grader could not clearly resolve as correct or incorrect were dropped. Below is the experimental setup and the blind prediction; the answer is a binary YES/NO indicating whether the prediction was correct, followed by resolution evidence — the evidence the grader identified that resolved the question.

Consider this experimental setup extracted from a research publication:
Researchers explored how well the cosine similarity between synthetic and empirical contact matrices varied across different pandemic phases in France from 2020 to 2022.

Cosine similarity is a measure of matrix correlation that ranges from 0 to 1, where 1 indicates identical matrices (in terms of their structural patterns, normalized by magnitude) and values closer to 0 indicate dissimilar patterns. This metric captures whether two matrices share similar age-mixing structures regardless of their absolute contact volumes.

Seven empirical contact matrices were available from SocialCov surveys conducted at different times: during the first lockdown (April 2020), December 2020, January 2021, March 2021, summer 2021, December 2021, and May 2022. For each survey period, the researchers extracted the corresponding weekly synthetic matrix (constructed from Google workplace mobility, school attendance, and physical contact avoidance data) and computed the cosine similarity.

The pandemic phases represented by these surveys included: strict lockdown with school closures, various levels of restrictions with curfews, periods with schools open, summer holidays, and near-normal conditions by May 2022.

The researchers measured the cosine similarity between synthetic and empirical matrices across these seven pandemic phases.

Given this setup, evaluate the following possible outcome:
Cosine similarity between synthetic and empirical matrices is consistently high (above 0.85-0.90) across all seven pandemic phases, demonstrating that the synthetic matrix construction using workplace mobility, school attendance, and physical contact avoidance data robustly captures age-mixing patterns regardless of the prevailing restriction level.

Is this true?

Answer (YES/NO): NO